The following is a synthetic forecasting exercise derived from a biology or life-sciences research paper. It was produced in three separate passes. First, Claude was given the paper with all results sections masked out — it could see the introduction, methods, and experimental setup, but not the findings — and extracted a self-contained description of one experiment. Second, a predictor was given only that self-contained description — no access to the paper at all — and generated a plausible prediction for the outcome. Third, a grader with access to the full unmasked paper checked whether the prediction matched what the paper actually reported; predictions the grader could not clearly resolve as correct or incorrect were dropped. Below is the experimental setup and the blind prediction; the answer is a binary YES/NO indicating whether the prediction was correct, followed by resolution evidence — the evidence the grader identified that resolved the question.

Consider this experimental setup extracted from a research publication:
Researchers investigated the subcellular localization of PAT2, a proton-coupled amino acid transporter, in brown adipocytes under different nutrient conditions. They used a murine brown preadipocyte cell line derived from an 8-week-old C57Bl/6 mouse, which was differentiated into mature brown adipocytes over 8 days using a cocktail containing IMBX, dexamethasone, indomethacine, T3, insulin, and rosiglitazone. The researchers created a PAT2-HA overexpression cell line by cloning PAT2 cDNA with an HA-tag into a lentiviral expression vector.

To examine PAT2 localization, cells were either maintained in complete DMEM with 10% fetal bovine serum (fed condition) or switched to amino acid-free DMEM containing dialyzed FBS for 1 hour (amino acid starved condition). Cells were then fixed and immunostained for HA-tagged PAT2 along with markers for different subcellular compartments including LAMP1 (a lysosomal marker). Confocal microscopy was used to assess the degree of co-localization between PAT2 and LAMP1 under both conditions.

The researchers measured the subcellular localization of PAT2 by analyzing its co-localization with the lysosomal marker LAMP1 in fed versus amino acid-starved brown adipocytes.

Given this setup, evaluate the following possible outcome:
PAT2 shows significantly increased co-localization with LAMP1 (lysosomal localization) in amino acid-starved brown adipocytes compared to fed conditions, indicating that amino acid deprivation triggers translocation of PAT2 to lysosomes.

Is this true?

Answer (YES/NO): YES